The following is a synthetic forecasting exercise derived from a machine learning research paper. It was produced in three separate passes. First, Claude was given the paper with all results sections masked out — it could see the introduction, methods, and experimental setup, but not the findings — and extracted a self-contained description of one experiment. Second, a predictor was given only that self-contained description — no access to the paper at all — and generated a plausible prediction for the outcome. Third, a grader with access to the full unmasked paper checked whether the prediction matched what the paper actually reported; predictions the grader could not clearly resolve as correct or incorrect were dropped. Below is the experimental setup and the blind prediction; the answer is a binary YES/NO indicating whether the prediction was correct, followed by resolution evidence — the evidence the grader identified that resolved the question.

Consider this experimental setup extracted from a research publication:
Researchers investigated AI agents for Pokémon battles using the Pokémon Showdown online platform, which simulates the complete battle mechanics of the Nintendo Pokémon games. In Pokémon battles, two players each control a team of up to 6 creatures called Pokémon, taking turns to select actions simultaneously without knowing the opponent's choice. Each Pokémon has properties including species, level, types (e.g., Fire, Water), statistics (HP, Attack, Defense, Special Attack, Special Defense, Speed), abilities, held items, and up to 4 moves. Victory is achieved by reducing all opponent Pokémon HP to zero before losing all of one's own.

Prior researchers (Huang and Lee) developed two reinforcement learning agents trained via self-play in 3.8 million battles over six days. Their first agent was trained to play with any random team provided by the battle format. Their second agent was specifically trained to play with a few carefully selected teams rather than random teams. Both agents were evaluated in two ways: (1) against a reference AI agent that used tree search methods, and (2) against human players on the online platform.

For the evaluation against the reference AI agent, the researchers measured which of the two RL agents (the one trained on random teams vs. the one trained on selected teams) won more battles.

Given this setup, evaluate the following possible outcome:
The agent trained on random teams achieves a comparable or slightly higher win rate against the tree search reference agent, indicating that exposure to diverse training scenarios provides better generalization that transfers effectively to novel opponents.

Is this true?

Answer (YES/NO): NO